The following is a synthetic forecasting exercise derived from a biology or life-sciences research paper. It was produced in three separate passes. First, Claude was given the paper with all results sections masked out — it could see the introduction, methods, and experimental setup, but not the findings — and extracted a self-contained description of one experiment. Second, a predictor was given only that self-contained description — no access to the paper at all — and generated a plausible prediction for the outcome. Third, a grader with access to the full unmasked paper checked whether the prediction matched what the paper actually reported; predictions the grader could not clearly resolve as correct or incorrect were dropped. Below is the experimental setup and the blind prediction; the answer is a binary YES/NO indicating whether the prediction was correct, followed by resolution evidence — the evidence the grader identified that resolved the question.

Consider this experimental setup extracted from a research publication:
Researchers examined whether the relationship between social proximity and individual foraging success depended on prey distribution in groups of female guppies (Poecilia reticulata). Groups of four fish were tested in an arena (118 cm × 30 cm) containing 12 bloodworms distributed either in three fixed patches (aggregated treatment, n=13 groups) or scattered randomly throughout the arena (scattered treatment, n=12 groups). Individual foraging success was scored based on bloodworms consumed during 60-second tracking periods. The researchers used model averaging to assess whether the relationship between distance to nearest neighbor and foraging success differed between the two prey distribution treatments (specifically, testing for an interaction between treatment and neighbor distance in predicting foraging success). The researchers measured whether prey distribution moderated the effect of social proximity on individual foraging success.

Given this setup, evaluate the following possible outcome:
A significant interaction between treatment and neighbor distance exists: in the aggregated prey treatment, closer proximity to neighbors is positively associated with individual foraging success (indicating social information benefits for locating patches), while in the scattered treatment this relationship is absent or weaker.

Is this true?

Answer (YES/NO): NO